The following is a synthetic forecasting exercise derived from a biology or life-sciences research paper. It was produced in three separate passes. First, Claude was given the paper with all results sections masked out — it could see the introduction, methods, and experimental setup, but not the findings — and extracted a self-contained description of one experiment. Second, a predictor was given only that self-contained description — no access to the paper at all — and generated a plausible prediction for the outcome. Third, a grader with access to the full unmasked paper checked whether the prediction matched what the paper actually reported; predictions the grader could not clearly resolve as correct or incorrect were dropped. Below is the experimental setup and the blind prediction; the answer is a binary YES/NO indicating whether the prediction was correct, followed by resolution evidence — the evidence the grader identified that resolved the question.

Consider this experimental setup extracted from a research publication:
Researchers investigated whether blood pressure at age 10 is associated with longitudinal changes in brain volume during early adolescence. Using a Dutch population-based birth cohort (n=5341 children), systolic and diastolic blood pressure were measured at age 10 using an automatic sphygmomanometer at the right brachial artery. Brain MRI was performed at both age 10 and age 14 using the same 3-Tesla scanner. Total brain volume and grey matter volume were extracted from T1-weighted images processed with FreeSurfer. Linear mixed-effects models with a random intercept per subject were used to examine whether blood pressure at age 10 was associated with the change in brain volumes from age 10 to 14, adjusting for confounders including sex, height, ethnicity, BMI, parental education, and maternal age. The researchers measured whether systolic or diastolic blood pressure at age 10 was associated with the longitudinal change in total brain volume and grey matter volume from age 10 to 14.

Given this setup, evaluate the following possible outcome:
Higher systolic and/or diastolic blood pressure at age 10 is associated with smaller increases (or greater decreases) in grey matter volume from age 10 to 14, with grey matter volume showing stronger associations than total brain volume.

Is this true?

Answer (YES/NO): NO